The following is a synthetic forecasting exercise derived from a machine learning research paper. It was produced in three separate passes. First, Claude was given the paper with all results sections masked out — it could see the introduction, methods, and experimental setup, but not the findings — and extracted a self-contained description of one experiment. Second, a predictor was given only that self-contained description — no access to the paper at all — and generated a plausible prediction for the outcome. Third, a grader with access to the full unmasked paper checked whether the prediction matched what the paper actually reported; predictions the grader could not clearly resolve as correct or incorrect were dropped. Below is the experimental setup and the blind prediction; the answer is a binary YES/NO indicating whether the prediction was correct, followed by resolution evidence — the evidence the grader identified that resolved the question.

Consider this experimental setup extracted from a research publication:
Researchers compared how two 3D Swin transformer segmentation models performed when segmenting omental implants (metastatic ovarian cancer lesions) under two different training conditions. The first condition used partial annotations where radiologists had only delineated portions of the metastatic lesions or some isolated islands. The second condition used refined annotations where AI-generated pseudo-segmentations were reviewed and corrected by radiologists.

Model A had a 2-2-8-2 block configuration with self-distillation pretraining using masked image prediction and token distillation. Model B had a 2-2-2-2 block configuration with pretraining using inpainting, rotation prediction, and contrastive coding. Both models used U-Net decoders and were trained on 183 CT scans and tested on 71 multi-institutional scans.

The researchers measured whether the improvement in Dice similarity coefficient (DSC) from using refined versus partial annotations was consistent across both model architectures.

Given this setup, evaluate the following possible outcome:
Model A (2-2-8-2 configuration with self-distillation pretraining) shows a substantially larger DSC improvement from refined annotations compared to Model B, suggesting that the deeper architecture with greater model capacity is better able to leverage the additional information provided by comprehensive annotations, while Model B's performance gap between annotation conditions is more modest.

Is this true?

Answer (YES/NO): NO